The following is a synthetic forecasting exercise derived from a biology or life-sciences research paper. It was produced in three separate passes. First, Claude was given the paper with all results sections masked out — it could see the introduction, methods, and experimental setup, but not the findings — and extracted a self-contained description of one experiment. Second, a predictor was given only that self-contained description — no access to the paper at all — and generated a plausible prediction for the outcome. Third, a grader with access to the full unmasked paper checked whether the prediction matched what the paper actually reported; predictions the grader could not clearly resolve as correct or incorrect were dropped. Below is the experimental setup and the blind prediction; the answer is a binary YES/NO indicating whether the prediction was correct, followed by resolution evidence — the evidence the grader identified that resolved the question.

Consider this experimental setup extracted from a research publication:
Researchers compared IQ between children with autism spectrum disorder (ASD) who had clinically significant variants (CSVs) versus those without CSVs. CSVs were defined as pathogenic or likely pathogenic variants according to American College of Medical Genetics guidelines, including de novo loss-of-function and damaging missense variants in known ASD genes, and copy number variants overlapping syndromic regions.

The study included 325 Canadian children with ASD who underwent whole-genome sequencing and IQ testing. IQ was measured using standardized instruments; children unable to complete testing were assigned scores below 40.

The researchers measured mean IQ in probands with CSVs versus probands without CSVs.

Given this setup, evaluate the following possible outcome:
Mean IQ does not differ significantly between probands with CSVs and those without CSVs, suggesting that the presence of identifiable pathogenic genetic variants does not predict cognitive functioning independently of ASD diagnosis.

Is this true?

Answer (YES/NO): NO